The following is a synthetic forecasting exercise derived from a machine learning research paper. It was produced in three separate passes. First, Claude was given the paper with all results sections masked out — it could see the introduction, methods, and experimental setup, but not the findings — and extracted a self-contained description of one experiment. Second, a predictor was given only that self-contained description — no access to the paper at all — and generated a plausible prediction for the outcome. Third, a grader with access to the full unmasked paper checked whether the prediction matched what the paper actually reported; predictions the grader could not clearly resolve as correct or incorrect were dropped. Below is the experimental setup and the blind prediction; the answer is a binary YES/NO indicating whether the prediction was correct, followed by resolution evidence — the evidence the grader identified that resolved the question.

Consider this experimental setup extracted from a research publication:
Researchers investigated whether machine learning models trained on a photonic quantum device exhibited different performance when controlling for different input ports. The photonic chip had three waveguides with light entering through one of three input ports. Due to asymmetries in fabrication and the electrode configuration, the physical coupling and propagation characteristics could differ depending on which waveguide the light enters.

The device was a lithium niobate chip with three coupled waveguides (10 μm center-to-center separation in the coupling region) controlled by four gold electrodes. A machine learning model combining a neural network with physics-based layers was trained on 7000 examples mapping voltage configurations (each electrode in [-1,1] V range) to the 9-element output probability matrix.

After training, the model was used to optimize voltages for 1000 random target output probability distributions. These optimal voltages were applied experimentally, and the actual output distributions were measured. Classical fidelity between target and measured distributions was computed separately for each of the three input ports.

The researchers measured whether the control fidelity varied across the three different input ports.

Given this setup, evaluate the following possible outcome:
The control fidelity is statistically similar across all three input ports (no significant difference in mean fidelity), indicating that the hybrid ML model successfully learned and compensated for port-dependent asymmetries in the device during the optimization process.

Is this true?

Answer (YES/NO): NO